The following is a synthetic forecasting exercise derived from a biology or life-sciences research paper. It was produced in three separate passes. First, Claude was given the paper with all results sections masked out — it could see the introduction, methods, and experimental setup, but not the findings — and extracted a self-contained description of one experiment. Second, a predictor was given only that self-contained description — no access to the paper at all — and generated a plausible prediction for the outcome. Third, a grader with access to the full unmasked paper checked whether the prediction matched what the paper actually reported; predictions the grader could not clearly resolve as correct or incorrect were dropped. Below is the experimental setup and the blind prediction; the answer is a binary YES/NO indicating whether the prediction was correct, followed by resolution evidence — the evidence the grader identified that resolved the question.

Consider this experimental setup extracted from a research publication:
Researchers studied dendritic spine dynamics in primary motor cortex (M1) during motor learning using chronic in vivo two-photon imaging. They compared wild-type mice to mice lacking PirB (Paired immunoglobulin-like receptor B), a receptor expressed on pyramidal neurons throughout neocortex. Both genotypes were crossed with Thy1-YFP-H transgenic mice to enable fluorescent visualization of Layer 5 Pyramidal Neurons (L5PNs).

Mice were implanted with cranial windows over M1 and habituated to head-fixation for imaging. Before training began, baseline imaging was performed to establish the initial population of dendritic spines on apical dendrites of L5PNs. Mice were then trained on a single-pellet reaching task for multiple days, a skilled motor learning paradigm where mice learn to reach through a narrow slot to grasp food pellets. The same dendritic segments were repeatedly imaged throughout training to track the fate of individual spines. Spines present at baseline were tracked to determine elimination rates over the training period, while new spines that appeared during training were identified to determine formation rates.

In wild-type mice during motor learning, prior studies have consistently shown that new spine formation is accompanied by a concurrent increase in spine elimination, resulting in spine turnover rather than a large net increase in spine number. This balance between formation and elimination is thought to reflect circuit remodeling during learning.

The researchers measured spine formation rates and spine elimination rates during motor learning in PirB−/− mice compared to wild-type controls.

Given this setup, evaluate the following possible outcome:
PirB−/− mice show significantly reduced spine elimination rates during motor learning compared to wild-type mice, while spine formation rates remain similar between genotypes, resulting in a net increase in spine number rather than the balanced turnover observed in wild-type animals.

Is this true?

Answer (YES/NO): YES